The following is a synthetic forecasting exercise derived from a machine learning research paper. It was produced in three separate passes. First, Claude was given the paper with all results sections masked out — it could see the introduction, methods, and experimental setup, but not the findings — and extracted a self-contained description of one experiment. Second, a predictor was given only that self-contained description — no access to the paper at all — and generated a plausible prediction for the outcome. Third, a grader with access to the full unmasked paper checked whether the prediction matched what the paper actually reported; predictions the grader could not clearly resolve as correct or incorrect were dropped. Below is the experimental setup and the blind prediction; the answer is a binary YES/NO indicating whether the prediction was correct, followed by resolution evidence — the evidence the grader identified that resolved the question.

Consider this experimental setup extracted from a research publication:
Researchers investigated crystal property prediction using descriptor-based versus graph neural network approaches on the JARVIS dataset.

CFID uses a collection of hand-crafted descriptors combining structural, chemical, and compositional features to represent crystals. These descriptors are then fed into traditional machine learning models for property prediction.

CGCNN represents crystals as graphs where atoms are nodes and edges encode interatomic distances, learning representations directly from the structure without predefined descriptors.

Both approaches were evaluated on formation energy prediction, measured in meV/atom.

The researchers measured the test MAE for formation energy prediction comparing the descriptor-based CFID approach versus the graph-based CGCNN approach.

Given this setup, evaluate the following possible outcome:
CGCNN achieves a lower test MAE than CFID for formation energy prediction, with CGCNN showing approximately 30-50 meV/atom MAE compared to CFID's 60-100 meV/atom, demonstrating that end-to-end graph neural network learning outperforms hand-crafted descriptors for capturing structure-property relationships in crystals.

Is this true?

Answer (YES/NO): NO